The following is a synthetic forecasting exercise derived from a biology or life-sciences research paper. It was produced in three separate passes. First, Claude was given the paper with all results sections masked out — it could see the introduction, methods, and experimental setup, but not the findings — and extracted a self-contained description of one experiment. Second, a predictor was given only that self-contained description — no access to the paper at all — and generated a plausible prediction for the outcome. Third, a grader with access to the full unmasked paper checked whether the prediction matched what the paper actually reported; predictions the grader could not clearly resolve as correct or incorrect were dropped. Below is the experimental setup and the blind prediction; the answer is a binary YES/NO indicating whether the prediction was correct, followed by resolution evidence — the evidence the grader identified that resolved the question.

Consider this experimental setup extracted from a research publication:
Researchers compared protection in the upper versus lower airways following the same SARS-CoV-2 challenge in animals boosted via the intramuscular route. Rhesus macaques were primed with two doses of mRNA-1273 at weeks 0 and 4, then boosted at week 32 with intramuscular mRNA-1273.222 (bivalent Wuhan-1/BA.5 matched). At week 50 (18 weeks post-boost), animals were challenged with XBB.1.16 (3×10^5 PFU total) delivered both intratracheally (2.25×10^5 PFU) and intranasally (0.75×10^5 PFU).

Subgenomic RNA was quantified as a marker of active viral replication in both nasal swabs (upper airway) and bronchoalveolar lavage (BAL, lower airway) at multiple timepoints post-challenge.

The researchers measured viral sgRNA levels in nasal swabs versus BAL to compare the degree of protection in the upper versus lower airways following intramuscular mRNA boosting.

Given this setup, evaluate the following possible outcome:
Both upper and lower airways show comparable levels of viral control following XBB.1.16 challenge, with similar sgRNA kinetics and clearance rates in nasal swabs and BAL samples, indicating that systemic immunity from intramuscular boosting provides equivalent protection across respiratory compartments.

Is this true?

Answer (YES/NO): NO